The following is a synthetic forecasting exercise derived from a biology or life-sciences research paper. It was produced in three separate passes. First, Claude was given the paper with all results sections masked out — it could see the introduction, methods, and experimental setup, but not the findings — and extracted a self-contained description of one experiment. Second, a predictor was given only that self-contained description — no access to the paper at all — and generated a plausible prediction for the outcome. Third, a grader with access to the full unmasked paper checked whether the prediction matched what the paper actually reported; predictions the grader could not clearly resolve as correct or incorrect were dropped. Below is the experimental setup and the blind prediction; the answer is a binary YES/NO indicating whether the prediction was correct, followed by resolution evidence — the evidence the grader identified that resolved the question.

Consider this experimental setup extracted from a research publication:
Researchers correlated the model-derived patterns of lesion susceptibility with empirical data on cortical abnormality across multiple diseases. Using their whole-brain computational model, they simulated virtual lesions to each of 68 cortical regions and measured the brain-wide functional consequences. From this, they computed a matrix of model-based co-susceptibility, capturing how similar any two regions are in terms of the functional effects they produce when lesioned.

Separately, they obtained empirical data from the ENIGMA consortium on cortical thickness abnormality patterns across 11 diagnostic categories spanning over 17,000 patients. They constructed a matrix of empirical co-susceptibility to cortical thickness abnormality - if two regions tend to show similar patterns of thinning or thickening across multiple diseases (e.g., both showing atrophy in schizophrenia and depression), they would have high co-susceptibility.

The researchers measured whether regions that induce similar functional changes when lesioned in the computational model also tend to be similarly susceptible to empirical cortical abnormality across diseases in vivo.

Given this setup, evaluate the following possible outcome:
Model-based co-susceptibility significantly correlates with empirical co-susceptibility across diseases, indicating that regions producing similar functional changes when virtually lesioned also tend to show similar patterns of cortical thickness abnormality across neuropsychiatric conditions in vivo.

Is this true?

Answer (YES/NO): YES